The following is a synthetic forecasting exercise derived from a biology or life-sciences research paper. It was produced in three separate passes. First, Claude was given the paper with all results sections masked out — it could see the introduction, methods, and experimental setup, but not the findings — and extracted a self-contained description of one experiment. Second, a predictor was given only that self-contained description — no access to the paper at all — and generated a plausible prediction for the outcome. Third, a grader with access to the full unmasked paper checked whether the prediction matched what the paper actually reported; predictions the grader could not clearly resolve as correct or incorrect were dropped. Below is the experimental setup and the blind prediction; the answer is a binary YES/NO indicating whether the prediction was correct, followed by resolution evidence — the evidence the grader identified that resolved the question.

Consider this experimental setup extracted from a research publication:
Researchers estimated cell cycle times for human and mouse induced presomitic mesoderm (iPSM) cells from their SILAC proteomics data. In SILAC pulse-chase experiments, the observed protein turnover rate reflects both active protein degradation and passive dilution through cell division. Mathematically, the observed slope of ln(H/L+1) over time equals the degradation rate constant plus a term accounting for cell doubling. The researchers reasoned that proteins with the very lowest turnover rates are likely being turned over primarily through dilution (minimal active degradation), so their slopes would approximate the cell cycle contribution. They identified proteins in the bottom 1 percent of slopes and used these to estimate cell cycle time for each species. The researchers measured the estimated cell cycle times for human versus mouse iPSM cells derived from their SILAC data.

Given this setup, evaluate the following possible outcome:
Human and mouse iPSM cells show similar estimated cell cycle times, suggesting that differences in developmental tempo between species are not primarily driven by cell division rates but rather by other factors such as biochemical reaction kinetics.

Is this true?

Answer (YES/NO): NO